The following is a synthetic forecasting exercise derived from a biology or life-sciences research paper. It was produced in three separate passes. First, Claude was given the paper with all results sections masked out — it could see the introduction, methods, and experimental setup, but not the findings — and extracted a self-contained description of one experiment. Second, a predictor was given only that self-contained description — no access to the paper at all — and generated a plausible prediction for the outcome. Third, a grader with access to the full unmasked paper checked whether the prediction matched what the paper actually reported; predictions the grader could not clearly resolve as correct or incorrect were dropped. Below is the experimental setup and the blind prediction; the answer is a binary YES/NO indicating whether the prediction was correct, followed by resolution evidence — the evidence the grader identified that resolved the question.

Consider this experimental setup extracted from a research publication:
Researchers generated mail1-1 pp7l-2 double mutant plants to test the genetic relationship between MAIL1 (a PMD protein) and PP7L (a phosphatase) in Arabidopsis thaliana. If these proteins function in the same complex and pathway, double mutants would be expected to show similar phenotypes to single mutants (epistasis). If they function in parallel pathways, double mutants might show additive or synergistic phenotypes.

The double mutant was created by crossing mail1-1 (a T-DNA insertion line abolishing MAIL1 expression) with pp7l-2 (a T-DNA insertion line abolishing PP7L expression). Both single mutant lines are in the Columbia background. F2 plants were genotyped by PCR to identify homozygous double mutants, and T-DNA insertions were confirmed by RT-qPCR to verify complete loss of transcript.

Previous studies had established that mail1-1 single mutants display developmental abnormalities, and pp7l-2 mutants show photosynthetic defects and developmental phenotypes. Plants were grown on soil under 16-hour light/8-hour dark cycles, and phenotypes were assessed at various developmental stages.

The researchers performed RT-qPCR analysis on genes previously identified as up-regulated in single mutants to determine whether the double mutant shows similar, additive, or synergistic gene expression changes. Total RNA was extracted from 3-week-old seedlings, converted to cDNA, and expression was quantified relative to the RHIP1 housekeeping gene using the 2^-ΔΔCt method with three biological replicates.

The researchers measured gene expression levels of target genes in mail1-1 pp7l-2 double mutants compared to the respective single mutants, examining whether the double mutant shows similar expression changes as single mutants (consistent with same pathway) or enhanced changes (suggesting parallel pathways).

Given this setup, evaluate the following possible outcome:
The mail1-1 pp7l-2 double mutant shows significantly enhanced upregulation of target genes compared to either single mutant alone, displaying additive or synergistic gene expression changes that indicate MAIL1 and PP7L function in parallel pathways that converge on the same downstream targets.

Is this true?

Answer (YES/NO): NO